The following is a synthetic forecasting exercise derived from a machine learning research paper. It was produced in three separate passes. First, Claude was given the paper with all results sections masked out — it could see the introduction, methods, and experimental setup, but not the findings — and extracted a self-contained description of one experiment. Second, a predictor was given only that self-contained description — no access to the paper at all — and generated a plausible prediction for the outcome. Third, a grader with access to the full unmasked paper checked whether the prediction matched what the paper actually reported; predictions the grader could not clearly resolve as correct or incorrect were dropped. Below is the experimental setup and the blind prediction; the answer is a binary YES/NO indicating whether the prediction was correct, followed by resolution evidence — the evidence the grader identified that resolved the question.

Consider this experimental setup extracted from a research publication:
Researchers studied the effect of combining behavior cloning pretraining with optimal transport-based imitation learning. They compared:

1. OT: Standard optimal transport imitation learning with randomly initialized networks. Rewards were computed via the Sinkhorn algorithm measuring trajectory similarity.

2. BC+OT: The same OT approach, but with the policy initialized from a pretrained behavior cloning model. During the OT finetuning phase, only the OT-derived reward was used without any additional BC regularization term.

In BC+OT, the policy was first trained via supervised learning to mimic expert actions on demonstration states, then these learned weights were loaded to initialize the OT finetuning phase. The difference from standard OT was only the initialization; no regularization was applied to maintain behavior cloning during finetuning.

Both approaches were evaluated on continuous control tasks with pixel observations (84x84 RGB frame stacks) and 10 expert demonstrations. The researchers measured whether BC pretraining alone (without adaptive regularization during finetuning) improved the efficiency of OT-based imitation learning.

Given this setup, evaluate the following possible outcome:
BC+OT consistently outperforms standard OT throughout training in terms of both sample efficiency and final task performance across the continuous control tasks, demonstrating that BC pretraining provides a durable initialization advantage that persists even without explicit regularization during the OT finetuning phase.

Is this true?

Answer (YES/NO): NO